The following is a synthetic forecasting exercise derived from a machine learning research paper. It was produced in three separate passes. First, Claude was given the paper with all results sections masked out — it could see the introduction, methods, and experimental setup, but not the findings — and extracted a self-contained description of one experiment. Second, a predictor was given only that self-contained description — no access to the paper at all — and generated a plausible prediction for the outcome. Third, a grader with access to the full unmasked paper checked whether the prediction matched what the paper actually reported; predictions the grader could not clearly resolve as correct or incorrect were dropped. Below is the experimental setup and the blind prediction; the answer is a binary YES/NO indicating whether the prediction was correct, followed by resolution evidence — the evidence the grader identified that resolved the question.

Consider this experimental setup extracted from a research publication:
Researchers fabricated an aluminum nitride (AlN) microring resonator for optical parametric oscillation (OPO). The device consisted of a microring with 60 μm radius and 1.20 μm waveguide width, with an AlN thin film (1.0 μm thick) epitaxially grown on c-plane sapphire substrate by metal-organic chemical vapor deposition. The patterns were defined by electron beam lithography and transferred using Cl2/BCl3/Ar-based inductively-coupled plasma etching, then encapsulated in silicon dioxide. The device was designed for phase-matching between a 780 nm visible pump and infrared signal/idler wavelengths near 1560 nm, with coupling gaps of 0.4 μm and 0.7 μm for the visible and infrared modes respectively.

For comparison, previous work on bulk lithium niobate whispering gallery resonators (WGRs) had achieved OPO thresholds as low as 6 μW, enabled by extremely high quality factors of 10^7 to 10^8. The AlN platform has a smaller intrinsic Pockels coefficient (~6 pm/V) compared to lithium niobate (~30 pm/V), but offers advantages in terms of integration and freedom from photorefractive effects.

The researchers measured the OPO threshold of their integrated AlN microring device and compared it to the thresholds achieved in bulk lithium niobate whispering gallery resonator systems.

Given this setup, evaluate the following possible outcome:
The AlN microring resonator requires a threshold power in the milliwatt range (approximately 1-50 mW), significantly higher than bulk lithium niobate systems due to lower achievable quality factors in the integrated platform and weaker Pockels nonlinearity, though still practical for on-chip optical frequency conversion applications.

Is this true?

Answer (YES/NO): YES